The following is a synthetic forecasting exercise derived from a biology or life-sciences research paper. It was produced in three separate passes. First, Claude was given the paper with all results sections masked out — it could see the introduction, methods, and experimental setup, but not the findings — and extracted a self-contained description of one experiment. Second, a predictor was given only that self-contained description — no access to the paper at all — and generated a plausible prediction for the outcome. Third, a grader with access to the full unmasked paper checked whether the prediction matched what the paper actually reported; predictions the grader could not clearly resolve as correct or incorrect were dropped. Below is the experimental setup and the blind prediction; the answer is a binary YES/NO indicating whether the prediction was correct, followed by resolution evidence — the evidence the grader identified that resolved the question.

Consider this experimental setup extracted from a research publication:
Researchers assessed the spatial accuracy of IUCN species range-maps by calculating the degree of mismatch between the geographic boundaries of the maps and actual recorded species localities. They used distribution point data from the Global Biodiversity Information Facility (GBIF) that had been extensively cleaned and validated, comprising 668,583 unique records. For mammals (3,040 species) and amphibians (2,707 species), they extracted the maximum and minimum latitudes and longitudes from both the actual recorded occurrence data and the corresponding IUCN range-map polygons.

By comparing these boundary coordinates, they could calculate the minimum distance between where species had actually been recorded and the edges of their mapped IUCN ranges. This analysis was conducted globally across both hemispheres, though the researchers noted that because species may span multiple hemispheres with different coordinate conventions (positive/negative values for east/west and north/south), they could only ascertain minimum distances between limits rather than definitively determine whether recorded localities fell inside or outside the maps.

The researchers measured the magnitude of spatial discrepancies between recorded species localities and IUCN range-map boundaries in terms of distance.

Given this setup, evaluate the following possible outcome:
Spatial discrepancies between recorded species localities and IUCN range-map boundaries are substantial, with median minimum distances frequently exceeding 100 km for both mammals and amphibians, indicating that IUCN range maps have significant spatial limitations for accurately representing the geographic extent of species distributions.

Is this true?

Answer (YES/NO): NO